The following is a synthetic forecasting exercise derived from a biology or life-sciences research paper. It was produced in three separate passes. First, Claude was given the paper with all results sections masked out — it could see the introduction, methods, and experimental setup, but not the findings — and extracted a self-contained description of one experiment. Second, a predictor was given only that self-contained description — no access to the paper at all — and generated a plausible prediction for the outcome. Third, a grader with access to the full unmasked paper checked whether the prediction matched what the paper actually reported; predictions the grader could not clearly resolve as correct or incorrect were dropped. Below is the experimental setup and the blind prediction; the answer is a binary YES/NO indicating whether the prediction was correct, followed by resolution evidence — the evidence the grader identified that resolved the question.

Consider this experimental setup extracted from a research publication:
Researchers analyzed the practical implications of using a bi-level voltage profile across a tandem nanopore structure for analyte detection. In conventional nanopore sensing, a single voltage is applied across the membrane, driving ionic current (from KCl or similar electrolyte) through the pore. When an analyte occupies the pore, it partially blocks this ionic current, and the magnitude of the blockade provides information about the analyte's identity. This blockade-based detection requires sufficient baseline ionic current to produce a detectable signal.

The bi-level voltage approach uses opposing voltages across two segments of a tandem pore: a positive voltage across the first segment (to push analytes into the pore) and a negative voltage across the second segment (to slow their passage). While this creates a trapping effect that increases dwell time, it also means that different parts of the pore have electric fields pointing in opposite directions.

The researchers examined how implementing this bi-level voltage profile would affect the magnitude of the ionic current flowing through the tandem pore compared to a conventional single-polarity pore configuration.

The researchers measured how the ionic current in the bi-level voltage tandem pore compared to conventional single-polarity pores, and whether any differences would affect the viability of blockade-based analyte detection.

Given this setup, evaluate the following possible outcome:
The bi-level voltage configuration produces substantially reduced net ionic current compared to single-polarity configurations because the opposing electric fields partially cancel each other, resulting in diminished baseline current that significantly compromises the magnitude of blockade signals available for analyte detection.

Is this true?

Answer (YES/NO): YES